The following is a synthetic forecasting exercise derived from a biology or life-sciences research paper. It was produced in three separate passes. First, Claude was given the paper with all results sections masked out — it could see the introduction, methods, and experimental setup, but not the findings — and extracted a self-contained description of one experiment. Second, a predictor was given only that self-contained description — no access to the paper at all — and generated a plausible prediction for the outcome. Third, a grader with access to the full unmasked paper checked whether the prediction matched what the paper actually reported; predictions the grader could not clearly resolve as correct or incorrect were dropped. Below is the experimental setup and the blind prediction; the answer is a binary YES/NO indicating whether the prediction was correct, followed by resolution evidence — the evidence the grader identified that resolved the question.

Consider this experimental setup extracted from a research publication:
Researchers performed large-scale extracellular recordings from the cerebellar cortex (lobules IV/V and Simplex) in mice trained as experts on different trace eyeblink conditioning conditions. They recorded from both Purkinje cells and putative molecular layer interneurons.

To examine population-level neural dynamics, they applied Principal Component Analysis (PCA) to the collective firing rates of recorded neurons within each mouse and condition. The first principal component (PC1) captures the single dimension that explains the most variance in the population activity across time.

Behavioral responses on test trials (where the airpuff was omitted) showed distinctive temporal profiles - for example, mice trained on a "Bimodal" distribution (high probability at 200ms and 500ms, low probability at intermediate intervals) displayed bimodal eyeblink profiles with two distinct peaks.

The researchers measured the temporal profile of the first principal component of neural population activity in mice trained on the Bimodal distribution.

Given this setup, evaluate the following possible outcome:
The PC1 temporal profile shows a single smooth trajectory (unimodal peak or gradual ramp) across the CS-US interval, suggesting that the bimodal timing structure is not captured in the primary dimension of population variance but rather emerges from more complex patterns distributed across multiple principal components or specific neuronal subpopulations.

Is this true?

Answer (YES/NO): NO